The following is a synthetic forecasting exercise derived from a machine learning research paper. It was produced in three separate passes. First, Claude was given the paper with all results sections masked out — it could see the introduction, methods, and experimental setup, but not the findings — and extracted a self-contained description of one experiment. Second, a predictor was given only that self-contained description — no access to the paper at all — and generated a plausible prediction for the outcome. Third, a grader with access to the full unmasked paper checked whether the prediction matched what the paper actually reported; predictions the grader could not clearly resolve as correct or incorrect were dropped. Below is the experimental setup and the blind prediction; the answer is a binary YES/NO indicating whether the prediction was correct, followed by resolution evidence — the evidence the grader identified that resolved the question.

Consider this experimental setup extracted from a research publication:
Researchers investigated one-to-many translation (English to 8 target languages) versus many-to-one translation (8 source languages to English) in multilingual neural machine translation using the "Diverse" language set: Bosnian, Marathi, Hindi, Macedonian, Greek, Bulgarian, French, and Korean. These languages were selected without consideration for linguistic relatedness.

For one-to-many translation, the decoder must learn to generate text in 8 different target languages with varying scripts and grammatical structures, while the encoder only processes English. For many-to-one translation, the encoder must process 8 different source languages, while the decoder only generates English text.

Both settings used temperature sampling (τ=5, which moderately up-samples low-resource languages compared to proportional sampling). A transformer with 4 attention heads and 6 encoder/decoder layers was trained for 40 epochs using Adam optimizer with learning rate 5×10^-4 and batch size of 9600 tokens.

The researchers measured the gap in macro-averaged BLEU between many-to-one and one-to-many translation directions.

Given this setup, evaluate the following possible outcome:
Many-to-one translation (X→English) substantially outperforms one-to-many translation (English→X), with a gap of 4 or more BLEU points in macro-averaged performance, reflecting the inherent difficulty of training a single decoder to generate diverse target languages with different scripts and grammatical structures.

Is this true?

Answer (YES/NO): YES